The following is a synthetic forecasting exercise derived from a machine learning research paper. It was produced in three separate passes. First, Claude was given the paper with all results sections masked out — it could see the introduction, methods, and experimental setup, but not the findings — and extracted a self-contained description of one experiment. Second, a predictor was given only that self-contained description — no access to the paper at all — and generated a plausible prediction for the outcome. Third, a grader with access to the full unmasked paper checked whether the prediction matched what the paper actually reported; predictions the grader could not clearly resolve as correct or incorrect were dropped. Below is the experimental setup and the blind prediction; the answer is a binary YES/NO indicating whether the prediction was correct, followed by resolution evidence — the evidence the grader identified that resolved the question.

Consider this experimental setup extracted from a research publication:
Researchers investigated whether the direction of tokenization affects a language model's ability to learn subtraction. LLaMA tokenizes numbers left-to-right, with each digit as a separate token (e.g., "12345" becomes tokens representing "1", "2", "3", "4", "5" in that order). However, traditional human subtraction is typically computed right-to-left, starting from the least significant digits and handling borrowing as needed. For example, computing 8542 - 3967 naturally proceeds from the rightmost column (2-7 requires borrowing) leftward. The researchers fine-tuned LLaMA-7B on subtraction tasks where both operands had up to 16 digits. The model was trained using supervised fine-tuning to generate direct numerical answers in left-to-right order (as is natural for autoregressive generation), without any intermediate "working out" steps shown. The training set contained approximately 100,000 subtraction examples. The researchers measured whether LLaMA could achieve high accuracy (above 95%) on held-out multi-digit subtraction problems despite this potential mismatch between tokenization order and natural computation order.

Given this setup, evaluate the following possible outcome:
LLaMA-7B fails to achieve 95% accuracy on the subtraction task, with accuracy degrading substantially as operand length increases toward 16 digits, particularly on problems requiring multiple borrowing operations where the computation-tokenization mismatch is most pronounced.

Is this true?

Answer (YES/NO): NO